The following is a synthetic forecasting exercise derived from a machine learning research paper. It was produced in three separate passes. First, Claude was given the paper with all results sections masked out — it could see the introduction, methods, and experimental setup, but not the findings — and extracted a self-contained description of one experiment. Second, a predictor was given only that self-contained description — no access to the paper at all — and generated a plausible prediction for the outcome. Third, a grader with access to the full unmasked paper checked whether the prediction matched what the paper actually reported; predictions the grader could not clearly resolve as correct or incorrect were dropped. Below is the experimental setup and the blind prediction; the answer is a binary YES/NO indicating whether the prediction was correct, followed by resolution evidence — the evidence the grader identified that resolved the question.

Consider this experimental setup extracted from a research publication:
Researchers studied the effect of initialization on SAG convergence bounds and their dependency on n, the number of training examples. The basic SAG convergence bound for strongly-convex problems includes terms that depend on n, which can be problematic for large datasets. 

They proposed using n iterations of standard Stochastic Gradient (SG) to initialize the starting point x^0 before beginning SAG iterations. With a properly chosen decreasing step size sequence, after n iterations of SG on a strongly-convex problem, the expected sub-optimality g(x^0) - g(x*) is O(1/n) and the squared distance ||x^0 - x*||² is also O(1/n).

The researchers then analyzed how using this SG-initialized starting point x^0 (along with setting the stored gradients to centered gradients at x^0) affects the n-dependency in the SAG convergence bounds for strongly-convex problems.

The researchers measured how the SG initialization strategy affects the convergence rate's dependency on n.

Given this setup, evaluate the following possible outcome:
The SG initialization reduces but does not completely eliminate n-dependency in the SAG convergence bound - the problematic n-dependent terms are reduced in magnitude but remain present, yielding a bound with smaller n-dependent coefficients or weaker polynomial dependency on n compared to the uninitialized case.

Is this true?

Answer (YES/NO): YES